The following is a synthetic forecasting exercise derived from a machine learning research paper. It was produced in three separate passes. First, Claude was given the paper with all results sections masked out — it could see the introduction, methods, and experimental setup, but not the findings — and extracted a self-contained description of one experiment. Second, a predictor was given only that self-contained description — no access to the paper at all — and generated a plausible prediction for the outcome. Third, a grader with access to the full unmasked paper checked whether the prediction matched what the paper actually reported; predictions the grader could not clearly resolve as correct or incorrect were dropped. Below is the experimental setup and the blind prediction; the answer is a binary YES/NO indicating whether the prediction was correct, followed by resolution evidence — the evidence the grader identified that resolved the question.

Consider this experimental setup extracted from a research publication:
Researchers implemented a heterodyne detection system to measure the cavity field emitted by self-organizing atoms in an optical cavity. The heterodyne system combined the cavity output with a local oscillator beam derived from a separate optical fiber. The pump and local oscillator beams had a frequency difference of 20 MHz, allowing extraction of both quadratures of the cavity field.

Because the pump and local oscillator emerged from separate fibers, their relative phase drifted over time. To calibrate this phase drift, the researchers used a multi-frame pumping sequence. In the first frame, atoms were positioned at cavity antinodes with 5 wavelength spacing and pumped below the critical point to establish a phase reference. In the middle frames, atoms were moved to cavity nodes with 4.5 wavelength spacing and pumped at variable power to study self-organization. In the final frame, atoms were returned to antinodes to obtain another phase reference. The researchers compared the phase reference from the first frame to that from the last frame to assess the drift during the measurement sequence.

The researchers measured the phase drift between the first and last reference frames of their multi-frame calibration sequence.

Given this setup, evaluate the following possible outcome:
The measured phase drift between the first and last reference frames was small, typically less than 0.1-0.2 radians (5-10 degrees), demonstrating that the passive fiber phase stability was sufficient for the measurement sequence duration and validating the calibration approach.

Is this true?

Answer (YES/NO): NO